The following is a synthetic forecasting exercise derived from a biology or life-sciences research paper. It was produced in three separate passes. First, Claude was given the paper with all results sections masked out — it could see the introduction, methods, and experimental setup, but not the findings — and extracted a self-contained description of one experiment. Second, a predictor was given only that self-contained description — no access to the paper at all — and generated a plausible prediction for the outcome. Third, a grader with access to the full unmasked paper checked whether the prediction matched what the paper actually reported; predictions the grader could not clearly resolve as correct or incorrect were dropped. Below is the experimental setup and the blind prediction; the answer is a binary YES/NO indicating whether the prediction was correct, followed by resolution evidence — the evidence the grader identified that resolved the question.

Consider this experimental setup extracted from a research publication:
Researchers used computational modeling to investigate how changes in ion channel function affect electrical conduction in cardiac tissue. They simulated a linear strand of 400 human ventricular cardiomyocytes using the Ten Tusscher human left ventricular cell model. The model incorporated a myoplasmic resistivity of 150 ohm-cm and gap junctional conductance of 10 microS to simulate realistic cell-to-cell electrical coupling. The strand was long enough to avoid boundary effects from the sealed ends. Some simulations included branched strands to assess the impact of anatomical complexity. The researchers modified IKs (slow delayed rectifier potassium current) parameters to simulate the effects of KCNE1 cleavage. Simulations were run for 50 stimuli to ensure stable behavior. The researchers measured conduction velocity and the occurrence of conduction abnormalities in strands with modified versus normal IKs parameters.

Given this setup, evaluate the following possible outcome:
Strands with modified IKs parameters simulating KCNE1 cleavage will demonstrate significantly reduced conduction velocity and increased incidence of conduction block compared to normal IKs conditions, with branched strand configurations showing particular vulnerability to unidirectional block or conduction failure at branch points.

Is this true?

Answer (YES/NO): NO